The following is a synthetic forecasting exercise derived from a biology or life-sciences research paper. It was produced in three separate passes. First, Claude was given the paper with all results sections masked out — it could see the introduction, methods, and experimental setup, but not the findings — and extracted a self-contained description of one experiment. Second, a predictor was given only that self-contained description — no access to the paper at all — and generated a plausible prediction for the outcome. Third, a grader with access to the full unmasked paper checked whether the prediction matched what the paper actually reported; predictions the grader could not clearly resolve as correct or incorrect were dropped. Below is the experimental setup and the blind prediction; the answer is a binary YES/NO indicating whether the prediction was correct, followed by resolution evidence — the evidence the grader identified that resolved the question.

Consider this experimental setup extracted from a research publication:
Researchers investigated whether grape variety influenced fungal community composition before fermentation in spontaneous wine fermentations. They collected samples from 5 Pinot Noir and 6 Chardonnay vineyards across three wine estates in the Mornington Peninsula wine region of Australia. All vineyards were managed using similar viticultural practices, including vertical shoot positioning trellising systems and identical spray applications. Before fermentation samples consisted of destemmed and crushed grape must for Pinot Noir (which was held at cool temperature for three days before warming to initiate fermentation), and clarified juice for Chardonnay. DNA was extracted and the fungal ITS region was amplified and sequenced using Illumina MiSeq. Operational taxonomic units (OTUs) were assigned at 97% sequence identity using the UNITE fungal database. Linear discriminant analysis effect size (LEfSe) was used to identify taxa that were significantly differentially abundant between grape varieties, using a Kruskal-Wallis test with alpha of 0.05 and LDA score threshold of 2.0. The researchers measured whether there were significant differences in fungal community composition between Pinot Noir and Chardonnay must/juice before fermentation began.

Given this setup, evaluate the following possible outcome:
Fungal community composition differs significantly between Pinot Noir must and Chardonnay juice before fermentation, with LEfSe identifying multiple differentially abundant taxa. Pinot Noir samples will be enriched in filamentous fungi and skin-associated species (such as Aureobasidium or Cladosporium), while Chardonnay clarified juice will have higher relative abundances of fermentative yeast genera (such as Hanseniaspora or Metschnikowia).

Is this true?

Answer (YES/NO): NO